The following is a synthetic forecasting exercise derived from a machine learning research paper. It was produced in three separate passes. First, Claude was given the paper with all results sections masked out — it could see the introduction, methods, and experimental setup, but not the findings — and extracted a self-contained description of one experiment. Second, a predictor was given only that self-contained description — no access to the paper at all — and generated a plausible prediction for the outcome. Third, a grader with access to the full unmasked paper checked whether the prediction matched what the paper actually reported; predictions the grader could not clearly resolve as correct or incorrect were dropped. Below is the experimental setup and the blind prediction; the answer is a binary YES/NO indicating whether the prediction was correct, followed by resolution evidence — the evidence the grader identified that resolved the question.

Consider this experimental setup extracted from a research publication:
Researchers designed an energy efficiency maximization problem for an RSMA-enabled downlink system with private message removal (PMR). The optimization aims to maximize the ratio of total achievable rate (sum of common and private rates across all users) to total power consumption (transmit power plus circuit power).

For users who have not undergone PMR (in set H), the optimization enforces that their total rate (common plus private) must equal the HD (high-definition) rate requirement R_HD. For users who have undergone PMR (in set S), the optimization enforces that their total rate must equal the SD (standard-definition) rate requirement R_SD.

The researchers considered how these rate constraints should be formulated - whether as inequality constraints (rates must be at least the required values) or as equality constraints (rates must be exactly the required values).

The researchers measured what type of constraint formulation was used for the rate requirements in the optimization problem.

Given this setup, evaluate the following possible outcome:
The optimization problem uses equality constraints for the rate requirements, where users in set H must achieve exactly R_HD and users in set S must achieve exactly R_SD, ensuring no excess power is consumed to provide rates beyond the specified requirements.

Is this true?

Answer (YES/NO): YES